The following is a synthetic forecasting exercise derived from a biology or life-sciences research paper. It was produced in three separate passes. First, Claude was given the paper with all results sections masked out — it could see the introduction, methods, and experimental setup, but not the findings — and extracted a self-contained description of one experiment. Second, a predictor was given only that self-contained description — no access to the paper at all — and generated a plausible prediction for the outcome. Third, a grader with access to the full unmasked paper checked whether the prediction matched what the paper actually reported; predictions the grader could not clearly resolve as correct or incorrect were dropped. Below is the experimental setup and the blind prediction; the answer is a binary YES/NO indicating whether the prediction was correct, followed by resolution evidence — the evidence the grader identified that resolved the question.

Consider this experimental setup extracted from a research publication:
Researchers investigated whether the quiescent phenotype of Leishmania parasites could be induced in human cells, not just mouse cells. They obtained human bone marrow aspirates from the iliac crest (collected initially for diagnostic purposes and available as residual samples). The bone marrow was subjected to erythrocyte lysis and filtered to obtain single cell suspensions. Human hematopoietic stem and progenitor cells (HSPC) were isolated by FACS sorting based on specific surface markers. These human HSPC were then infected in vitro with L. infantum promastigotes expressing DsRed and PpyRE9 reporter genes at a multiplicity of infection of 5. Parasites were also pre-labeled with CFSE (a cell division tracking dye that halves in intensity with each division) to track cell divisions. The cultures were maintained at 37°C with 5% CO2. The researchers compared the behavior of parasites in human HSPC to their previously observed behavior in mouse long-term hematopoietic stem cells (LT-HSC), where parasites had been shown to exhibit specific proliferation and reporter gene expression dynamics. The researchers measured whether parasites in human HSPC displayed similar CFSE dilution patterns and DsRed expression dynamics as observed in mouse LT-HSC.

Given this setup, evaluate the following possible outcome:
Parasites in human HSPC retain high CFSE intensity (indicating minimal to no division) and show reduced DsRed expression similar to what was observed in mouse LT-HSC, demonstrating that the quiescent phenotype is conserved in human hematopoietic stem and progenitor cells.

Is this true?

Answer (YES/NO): NO